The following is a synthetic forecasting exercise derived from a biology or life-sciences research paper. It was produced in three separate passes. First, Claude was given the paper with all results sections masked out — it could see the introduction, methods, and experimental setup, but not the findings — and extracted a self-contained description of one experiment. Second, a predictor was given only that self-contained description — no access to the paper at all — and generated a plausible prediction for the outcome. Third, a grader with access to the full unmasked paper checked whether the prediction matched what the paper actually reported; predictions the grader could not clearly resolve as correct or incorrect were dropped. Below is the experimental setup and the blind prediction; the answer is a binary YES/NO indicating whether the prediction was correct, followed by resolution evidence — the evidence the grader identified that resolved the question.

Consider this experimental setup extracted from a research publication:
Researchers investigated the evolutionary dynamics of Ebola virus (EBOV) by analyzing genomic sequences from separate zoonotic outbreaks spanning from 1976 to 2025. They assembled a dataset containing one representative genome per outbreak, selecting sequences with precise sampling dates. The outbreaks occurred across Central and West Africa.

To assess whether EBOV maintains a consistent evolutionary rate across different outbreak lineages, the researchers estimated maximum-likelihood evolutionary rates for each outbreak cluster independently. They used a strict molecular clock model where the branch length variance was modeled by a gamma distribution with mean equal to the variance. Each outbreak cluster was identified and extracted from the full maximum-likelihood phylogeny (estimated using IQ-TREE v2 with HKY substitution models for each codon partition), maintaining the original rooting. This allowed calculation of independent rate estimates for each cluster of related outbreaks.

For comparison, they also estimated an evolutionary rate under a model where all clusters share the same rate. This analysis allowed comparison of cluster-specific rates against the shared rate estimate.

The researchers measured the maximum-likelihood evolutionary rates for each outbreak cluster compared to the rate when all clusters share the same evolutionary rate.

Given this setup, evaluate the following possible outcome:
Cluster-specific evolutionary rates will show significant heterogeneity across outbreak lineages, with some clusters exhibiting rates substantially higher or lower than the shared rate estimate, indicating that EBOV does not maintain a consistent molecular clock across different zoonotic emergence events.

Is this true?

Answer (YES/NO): NO